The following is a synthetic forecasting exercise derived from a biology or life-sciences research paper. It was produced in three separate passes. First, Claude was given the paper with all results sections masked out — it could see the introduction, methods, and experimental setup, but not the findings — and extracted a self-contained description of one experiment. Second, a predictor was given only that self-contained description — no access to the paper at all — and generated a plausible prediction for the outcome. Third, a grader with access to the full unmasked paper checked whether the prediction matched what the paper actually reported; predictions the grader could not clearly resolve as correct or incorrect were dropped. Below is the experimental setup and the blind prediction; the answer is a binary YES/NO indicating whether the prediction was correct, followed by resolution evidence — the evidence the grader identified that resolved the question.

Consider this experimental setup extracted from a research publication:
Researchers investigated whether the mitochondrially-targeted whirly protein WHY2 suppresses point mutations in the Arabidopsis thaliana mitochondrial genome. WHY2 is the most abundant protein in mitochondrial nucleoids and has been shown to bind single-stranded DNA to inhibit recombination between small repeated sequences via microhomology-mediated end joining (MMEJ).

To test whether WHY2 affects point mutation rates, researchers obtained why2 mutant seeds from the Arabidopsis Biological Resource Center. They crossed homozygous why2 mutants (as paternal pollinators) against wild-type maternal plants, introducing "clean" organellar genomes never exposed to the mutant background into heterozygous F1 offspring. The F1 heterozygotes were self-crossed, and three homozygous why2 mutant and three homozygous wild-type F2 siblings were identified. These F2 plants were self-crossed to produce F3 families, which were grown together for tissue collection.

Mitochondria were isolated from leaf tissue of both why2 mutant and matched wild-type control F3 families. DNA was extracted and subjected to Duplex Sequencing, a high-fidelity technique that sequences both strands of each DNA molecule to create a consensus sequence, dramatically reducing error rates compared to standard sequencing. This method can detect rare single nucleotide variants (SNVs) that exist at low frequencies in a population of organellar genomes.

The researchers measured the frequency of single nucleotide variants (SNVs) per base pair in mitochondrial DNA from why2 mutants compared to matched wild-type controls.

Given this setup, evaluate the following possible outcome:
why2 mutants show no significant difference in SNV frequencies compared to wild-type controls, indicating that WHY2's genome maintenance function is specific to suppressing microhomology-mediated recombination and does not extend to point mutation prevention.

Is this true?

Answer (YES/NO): YES